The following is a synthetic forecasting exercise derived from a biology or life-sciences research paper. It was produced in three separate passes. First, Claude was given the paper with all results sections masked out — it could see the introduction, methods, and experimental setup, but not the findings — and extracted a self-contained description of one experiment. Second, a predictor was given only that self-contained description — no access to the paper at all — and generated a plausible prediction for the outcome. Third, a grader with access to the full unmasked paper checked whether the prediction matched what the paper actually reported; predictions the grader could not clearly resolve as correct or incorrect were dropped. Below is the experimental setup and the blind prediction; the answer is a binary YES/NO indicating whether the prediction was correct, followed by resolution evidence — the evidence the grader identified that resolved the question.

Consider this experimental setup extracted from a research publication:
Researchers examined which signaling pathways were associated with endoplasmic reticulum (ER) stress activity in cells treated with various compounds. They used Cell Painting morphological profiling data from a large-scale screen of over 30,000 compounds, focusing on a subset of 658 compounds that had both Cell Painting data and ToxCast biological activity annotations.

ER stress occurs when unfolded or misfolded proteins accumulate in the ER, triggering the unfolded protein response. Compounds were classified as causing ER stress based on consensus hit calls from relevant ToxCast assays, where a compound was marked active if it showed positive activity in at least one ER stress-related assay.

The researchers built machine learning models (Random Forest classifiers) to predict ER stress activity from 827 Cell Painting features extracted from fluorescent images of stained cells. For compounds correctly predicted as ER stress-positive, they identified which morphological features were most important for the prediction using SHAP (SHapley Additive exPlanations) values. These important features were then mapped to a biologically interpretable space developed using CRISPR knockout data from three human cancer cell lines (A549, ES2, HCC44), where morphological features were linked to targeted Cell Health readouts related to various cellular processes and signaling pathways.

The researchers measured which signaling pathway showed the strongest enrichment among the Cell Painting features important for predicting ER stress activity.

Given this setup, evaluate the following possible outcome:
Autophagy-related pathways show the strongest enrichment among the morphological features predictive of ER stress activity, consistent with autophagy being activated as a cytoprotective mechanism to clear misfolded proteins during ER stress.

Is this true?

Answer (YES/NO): NO